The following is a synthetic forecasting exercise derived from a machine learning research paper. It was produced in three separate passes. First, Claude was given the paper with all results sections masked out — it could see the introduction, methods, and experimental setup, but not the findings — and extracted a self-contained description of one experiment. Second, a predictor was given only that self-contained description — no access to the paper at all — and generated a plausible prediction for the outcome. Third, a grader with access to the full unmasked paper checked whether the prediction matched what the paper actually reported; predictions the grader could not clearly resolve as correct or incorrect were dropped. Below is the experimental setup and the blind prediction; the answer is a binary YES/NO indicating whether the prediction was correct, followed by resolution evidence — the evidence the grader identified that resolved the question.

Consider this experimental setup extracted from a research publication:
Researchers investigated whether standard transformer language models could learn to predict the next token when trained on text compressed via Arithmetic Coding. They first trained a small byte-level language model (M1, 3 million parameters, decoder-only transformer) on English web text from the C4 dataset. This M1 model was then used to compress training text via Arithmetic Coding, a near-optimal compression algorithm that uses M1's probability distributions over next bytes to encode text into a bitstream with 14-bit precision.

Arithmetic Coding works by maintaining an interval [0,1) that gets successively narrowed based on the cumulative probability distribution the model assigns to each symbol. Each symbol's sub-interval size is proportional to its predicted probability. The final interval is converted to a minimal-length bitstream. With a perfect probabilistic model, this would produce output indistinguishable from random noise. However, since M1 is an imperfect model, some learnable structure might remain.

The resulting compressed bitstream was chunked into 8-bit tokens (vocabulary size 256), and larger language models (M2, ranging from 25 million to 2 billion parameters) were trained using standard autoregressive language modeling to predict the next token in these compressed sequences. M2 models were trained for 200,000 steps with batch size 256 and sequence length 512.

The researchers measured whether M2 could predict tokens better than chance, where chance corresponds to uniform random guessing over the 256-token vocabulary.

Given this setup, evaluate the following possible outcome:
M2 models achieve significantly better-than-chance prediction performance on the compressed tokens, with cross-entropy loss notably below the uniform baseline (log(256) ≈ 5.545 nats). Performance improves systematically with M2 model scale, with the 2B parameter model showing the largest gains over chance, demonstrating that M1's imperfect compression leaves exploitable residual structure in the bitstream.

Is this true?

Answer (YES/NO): NO